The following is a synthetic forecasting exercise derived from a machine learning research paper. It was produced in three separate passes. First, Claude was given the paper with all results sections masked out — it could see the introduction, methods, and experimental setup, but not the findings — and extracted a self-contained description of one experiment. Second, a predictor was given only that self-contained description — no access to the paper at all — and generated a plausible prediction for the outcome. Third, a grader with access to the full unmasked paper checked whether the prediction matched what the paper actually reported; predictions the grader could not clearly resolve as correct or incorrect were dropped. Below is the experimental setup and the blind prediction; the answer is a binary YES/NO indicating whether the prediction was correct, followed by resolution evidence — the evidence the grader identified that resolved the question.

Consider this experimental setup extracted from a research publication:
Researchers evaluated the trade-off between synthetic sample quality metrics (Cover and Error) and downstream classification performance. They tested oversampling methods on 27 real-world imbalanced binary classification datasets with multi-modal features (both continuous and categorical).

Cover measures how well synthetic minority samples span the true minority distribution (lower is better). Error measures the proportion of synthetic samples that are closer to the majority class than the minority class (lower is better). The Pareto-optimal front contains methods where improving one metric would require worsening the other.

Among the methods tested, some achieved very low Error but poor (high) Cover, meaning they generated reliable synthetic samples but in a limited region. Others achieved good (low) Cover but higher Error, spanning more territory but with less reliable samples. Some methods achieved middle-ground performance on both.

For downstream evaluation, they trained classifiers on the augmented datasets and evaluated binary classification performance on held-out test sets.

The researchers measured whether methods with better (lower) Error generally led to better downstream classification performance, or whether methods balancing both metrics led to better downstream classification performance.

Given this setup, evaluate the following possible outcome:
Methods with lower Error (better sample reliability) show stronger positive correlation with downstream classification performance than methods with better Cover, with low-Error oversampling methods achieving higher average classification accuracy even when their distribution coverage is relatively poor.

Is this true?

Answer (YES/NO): NO